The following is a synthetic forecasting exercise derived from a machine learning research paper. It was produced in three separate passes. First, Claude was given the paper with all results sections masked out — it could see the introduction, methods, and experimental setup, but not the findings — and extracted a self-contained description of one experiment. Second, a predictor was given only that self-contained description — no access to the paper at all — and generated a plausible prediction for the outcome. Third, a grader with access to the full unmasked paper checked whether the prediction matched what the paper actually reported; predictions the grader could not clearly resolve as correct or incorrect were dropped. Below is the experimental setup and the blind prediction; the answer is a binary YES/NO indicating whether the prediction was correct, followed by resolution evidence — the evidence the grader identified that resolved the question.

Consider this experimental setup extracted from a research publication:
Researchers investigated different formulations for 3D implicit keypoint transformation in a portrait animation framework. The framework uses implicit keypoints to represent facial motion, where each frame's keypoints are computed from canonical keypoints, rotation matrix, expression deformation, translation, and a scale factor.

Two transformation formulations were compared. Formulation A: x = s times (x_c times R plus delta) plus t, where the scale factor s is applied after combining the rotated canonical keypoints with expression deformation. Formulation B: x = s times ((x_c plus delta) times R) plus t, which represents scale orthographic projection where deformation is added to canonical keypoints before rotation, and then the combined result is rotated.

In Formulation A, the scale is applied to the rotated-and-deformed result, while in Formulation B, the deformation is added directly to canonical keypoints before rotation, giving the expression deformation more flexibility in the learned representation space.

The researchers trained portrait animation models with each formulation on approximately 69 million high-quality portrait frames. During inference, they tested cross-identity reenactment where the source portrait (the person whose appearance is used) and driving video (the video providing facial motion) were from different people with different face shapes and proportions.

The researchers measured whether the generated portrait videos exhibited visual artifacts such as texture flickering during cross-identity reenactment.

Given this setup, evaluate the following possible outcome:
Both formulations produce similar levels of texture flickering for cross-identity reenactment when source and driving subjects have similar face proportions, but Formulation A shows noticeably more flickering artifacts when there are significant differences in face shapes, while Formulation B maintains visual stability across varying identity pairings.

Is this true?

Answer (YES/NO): NO